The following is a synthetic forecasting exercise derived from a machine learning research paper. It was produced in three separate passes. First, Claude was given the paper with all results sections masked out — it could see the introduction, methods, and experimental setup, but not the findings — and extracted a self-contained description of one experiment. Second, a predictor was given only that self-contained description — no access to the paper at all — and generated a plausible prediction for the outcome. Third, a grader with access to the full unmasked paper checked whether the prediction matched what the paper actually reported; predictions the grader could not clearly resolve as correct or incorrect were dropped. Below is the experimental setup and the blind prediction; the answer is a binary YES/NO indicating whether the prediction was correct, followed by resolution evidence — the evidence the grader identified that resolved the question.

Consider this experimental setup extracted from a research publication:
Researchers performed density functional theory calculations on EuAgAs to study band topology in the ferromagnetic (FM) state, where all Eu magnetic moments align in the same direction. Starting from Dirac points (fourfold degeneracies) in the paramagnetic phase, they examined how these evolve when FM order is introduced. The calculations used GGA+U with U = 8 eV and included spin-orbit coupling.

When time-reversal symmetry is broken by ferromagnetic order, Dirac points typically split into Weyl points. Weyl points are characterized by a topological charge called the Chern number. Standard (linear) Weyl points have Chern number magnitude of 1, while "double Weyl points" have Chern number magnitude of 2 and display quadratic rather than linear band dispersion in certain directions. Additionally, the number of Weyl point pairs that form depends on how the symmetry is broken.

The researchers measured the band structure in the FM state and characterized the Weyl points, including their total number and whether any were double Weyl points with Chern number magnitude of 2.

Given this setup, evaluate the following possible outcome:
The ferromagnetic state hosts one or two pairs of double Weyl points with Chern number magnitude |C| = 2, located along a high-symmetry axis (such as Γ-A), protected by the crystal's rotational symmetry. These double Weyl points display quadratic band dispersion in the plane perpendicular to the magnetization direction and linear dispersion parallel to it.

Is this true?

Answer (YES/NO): YES